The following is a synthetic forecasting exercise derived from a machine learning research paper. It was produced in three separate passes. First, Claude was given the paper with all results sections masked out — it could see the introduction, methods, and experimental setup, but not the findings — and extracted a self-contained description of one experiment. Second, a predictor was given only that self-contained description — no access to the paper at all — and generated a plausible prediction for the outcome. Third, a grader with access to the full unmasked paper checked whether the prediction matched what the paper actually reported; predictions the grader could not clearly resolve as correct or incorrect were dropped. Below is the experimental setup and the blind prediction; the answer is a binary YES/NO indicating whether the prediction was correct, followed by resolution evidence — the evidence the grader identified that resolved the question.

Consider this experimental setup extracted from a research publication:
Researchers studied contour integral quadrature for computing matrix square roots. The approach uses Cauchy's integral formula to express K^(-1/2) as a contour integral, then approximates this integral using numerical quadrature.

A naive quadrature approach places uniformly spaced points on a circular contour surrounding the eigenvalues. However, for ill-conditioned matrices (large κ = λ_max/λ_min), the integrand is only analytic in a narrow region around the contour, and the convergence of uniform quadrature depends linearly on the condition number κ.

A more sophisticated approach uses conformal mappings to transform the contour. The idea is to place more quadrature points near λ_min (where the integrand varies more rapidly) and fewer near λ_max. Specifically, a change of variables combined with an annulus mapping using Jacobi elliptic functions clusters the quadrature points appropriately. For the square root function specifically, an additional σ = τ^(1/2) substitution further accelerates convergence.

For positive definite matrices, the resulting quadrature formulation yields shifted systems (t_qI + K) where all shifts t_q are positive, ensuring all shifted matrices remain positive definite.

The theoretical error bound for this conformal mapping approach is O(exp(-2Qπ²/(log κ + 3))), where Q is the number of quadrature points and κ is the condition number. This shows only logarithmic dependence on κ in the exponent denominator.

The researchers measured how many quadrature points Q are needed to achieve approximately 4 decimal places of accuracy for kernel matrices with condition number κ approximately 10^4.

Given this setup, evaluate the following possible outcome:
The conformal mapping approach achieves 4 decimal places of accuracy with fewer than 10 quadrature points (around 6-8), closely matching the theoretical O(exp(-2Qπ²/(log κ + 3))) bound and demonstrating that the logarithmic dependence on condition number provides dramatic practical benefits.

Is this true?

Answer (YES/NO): YES